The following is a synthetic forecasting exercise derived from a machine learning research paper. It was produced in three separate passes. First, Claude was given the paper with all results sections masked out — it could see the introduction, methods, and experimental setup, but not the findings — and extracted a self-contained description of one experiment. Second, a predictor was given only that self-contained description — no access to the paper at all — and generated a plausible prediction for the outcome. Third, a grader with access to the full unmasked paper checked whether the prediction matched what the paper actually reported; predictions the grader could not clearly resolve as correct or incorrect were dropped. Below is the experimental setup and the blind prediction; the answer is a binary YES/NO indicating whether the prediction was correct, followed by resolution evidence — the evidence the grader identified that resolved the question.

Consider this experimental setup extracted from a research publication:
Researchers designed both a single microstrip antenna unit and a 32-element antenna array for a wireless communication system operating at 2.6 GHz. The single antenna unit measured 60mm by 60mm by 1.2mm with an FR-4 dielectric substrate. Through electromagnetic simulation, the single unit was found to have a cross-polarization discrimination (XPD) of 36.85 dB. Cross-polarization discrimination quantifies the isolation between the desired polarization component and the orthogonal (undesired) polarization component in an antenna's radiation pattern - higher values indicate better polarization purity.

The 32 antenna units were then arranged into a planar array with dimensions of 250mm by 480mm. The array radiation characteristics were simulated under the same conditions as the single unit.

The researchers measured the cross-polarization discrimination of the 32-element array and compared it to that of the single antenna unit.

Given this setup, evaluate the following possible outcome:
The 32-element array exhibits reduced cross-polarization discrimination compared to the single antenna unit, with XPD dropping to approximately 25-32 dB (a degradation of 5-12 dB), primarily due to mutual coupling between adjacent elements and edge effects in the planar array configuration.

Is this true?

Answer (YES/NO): NO